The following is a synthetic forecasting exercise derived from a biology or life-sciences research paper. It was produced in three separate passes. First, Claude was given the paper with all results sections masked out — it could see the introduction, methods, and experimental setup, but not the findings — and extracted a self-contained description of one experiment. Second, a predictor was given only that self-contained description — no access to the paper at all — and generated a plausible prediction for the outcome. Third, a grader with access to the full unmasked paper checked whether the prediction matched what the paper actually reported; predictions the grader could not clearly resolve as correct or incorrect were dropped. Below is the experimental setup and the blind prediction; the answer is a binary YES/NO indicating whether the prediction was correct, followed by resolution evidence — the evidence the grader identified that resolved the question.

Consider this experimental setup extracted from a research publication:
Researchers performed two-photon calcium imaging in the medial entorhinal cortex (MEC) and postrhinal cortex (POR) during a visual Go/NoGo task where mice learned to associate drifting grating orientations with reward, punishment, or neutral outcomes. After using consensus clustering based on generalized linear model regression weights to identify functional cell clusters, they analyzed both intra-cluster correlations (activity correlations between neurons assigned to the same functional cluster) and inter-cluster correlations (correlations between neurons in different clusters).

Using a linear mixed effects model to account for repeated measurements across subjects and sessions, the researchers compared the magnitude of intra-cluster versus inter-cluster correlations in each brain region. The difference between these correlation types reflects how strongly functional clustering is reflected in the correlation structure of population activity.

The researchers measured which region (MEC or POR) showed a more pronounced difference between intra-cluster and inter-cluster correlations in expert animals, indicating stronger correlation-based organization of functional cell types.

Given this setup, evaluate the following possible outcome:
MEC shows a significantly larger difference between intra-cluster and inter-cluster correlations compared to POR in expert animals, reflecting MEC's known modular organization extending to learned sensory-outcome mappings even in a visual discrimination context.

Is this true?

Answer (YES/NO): YES